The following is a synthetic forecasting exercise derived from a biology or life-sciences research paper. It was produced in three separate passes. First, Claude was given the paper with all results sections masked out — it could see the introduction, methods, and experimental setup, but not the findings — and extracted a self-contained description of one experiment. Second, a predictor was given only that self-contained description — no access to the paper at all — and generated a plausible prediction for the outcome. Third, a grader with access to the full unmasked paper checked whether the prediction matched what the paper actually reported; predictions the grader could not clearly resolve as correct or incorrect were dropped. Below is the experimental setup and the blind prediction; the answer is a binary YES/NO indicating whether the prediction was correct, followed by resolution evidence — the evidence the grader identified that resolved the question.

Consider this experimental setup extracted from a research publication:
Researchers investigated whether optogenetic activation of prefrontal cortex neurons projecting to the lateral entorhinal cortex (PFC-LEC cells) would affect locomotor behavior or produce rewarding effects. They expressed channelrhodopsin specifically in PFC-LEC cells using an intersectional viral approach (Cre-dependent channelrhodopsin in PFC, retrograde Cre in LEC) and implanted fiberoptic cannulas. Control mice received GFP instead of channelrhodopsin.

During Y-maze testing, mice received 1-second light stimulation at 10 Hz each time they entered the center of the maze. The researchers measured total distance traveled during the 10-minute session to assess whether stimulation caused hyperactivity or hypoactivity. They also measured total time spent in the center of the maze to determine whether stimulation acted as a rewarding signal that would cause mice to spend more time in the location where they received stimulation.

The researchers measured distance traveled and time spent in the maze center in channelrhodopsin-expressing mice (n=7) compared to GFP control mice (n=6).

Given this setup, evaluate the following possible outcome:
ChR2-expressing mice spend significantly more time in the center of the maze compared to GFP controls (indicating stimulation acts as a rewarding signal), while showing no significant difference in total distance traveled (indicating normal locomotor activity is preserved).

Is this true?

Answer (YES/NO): NO